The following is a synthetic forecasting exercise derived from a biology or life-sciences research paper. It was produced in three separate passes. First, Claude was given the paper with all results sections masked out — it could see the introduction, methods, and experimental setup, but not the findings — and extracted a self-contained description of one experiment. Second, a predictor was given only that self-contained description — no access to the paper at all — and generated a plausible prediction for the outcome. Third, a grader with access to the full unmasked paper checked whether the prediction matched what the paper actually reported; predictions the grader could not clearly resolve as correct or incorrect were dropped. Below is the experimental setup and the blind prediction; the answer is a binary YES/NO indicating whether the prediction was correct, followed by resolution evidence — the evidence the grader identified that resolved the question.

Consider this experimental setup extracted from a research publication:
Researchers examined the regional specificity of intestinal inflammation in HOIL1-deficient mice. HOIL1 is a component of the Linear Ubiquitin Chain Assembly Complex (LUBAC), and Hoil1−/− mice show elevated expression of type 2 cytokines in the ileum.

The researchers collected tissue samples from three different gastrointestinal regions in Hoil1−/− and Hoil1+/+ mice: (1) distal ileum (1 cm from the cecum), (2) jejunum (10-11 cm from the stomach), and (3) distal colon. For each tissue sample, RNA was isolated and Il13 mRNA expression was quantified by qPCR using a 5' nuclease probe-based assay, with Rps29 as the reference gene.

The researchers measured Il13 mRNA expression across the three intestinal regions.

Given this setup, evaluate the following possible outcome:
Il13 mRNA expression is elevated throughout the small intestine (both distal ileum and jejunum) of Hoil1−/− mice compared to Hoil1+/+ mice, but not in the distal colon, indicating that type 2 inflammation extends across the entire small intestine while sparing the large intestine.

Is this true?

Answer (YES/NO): NO